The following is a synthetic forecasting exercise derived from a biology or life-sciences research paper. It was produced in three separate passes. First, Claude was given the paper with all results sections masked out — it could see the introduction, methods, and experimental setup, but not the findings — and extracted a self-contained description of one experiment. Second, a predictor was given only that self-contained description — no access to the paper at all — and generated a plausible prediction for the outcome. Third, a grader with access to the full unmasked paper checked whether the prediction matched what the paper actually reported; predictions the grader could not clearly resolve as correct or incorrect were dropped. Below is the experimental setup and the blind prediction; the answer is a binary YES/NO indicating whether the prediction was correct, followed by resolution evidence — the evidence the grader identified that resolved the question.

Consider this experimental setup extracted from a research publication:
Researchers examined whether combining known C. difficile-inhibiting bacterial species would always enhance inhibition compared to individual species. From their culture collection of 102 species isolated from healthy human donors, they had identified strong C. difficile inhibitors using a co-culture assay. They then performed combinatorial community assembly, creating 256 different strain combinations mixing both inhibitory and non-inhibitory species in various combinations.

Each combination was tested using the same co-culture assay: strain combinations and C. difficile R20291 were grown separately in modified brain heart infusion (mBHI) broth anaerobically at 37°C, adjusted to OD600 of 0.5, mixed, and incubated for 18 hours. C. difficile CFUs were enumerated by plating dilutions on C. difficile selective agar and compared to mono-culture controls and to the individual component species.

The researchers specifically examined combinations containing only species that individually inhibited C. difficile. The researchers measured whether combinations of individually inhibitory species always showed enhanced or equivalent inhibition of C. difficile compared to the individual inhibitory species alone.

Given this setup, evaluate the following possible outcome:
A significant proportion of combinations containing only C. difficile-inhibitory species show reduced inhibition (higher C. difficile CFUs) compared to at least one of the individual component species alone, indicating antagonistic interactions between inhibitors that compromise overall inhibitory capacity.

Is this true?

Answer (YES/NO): YES